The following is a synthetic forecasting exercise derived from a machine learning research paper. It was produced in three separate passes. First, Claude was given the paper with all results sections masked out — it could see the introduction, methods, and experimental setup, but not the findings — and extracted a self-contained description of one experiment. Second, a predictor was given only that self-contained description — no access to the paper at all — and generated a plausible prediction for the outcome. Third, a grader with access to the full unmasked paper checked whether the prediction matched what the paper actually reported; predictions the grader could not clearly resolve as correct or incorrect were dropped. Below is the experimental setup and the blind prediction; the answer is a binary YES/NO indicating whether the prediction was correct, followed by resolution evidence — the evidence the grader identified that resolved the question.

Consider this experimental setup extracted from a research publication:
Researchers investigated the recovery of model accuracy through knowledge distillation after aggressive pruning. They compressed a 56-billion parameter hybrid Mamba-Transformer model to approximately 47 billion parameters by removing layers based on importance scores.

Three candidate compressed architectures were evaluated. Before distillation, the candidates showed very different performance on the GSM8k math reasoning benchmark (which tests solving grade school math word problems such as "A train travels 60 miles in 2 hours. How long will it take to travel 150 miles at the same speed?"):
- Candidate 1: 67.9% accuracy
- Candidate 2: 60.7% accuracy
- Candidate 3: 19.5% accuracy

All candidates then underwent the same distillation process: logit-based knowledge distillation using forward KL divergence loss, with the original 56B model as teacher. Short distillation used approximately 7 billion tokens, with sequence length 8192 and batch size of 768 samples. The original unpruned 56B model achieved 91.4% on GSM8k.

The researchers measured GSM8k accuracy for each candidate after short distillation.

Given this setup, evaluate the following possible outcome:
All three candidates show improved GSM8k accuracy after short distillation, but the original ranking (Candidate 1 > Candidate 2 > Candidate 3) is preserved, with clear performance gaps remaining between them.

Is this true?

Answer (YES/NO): NO